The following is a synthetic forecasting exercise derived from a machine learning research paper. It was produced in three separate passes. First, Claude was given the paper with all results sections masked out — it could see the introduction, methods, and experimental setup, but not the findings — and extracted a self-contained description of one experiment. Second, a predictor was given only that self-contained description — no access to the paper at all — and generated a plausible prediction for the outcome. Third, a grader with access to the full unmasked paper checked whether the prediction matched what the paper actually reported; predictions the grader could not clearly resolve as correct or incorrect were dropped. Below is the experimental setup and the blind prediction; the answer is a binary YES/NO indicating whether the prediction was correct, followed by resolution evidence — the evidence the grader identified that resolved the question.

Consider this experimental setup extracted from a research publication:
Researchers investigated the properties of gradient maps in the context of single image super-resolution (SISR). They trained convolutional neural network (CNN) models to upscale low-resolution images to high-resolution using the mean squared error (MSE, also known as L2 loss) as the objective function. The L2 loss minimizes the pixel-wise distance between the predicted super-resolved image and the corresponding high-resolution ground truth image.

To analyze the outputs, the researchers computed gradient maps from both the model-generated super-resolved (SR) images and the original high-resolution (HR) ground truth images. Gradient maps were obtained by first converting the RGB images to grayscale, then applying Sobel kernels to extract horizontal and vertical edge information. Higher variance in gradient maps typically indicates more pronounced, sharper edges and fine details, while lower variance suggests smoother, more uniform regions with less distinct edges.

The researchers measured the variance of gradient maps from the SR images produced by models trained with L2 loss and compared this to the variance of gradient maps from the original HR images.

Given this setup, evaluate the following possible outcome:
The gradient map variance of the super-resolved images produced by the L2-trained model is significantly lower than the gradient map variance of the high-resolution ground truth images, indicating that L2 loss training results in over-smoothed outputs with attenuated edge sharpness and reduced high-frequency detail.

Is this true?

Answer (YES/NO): YES